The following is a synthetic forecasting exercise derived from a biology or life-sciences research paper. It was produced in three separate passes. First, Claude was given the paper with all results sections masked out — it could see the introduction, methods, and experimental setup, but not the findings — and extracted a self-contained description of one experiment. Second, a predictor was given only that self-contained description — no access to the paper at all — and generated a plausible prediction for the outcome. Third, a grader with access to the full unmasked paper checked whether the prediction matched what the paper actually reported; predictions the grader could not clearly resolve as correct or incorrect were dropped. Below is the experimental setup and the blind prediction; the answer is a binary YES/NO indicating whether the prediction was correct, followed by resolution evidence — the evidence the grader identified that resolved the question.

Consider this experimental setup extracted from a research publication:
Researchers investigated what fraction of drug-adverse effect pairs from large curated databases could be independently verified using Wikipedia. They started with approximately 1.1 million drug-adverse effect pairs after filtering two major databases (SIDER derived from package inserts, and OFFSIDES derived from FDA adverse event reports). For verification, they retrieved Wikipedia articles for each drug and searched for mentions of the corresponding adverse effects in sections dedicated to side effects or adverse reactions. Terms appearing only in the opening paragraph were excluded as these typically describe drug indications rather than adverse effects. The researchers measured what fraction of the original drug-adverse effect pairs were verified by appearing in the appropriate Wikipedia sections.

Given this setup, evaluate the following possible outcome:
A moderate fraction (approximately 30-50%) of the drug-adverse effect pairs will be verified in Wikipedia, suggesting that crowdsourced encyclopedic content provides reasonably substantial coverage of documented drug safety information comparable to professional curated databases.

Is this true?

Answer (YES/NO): NO